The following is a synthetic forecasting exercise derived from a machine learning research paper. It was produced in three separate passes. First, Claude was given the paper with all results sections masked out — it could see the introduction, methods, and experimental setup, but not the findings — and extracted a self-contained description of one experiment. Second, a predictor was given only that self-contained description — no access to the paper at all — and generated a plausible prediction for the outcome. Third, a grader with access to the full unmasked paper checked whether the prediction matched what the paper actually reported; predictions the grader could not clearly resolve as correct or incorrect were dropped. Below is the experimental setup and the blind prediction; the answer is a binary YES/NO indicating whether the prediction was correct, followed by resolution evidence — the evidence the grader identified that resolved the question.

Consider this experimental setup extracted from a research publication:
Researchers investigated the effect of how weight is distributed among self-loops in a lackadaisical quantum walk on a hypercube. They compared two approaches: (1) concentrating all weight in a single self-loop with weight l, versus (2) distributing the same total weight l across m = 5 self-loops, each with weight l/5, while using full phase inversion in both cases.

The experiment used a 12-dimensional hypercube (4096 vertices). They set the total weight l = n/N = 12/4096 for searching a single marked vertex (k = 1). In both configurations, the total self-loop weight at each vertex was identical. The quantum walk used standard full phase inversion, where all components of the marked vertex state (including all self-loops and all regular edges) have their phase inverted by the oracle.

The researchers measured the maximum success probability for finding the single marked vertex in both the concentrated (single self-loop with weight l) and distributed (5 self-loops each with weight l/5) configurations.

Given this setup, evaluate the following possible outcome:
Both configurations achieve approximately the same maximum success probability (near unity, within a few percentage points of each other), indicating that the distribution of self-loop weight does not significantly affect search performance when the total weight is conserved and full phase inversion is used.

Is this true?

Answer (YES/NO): NO